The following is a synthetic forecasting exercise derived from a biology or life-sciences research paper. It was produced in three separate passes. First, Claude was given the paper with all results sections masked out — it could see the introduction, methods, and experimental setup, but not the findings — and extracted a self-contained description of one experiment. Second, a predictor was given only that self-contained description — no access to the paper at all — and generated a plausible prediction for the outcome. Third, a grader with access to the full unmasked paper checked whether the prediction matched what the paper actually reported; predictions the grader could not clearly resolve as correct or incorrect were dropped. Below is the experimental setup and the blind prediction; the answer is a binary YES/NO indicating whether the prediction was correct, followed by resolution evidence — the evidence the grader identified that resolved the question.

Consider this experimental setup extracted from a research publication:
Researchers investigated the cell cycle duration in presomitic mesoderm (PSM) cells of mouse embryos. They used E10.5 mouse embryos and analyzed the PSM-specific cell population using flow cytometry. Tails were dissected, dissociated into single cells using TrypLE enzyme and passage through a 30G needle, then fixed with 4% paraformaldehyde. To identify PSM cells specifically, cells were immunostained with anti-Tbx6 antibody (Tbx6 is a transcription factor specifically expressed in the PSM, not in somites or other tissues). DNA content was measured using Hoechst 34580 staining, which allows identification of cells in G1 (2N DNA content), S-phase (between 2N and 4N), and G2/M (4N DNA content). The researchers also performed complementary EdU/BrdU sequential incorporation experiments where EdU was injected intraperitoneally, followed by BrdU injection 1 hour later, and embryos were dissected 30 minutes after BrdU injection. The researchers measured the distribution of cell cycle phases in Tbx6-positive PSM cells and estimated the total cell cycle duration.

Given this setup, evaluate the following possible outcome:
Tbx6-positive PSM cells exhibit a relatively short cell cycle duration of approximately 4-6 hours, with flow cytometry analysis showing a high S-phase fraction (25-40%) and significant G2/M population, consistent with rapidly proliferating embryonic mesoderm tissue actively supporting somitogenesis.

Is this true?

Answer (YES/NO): NO